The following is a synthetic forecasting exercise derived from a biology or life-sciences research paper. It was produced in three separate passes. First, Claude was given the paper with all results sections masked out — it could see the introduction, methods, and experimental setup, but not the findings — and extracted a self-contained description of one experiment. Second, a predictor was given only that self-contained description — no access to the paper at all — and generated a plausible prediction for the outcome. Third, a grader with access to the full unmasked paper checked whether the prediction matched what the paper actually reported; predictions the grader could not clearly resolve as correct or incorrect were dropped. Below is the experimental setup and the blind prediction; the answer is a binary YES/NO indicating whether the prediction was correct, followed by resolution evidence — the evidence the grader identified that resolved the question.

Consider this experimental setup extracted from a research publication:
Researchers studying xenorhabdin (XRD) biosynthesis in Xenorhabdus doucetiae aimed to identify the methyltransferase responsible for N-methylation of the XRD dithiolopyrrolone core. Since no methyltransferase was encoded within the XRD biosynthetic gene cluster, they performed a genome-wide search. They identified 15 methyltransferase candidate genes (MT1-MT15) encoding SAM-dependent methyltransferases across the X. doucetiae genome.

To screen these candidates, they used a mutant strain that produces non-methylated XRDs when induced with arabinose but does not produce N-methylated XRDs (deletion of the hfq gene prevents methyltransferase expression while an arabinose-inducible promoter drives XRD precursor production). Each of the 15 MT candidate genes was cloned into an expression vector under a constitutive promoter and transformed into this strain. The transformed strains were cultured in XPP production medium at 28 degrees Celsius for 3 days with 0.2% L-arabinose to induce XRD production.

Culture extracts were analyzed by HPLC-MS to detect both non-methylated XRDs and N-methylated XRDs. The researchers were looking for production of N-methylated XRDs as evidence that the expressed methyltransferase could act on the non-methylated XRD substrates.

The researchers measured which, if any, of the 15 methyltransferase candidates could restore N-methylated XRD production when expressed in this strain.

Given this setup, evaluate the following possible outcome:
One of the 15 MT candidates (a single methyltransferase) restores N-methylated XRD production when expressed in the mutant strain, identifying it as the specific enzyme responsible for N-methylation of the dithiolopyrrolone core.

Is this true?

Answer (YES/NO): YES